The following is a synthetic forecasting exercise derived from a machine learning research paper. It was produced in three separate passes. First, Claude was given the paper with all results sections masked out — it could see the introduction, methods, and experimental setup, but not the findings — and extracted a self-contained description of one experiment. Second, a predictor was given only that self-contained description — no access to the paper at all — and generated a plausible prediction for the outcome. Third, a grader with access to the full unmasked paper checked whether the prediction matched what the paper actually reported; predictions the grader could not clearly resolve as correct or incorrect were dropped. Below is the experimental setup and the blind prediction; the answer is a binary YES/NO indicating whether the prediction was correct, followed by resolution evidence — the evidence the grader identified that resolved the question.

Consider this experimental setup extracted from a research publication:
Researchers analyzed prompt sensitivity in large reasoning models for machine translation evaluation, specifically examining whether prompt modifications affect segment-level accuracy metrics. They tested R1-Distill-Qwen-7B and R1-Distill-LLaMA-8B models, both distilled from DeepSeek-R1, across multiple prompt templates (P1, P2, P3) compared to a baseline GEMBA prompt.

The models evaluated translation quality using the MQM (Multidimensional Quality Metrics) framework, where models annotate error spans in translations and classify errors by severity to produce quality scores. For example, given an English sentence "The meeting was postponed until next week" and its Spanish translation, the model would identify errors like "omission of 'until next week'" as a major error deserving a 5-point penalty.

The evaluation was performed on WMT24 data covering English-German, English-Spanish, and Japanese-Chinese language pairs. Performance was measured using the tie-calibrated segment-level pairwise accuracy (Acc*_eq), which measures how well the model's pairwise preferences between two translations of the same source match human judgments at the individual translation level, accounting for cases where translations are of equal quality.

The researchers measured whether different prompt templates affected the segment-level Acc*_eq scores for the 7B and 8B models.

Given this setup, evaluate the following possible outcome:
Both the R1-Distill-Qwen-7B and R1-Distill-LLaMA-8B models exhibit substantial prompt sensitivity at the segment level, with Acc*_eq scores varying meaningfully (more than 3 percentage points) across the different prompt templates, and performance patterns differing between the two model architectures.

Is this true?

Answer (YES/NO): NO